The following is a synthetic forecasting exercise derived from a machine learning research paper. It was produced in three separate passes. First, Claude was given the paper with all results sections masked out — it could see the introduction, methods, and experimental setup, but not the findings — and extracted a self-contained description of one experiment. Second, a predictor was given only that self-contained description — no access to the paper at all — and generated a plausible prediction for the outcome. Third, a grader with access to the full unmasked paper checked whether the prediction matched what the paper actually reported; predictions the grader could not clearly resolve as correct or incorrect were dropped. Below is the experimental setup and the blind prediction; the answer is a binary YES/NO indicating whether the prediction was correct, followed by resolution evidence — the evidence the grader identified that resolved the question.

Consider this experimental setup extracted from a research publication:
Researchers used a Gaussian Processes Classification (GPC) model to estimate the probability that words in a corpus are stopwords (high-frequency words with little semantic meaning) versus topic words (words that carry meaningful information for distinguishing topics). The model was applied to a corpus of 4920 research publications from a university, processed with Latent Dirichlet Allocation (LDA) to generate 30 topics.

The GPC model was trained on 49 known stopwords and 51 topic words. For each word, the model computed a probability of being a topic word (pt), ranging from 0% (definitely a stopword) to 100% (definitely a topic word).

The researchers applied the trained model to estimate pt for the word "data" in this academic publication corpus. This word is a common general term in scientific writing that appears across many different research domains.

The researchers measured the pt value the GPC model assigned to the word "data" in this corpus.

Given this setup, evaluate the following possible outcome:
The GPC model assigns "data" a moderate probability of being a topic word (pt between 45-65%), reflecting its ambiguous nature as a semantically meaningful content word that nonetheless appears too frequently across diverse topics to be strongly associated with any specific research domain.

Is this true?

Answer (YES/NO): NO